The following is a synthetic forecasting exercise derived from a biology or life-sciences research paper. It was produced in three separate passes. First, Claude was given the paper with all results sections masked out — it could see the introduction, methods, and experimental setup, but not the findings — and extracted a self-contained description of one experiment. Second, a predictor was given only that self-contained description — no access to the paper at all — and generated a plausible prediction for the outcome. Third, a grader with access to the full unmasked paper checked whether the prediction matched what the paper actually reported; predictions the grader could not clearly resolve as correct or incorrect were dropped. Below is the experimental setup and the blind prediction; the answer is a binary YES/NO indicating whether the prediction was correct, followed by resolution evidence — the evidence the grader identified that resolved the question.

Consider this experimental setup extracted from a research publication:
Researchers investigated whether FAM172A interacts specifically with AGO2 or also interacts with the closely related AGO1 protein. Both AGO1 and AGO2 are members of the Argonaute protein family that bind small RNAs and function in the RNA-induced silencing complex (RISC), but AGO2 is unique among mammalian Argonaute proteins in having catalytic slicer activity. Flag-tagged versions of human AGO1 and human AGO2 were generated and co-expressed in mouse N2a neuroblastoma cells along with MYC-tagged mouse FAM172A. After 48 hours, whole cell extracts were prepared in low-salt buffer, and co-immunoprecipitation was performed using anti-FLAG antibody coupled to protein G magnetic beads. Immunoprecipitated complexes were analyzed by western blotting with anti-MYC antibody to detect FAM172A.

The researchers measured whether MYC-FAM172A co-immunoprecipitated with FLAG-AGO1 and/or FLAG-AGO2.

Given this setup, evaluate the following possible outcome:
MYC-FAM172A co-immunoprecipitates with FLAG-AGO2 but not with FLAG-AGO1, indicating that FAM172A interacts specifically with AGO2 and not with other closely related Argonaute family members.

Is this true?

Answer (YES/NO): NO